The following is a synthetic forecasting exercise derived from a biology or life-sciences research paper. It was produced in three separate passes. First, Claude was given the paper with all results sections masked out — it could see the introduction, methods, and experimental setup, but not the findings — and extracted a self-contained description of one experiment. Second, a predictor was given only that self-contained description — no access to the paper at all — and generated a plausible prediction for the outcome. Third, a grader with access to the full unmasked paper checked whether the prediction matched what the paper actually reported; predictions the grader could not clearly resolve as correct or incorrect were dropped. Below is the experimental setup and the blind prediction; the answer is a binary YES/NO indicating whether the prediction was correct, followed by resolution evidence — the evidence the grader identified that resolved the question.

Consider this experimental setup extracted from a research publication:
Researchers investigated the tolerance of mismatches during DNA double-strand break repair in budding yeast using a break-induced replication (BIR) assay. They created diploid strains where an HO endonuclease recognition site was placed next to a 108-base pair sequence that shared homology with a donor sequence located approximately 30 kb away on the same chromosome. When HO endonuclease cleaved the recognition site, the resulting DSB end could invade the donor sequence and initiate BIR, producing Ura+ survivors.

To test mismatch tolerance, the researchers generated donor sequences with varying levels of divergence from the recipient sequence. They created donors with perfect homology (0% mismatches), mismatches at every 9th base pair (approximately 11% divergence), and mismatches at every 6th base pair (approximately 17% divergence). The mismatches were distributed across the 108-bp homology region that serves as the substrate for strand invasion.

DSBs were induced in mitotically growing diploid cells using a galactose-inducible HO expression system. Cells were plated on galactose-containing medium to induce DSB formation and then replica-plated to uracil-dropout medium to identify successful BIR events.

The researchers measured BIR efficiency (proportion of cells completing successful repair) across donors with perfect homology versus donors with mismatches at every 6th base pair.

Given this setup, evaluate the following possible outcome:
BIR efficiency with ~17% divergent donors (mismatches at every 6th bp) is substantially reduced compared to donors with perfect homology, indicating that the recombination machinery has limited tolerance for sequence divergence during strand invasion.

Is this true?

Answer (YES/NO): YES